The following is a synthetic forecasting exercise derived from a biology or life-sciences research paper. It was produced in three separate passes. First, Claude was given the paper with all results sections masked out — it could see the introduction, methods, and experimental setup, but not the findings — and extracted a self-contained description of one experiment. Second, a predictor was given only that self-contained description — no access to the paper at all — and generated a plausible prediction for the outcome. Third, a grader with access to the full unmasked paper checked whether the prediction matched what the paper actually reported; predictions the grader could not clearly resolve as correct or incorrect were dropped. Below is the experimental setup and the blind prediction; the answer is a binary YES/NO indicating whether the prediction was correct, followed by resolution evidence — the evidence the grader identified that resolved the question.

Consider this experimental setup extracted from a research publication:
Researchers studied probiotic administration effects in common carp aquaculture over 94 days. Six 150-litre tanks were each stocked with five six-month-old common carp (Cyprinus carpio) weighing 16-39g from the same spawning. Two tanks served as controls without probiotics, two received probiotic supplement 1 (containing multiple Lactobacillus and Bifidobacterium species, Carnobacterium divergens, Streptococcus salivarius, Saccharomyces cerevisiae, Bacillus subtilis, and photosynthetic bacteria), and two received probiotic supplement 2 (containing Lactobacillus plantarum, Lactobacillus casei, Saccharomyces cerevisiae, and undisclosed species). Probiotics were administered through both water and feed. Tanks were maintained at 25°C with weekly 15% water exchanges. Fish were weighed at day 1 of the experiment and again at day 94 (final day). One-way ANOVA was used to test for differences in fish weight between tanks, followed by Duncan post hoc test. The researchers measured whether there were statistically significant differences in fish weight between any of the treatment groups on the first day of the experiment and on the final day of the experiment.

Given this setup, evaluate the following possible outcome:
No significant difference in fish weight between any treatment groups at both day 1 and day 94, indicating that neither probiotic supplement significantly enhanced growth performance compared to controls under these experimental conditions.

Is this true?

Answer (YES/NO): NO